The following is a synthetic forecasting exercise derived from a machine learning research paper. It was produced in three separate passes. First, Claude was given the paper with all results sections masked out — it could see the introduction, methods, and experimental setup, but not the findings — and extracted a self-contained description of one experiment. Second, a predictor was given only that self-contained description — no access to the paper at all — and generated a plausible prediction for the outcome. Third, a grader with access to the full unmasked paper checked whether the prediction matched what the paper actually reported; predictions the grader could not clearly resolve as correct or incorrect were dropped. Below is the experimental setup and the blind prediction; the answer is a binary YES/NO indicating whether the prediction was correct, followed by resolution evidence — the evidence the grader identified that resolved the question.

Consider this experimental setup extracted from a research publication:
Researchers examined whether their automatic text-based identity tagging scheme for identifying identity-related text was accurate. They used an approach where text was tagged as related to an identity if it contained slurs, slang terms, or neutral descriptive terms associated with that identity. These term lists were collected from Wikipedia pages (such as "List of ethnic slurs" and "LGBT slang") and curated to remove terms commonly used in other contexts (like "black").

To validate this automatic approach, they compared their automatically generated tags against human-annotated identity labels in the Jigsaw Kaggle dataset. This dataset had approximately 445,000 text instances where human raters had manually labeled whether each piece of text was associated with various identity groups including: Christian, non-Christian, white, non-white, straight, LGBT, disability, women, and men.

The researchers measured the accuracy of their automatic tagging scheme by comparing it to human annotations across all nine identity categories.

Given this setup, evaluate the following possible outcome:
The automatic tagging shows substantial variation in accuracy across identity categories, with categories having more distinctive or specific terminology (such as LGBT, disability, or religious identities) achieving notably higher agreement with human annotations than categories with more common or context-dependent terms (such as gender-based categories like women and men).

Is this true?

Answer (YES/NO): NO